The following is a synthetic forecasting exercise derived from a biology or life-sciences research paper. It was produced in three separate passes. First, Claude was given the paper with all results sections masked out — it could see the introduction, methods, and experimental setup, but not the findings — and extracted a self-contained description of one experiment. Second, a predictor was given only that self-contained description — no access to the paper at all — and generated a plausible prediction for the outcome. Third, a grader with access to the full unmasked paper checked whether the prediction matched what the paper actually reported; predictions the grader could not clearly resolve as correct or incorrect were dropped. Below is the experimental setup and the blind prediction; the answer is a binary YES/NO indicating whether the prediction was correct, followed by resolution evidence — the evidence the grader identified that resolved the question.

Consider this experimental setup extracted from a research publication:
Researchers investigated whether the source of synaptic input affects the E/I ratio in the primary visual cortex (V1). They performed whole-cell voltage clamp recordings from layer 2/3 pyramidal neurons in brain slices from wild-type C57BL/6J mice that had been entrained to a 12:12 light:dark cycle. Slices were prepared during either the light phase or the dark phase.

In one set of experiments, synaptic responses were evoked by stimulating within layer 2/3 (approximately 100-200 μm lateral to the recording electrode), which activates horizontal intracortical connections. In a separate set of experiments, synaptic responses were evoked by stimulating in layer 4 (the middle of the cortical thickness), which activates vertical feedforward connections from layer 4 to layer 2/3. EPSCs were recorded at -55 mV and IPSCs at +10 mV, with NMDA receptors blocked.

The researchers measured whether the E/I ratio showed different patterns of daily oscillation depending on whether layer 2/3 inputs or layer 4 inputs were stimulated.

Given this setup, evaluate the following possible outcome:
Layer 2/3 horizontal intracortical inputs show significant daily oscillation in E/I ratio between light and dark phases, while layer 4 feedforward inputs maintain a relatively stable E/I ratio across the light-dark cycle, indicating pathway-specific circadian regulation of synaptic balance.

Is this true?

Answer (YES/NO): YES